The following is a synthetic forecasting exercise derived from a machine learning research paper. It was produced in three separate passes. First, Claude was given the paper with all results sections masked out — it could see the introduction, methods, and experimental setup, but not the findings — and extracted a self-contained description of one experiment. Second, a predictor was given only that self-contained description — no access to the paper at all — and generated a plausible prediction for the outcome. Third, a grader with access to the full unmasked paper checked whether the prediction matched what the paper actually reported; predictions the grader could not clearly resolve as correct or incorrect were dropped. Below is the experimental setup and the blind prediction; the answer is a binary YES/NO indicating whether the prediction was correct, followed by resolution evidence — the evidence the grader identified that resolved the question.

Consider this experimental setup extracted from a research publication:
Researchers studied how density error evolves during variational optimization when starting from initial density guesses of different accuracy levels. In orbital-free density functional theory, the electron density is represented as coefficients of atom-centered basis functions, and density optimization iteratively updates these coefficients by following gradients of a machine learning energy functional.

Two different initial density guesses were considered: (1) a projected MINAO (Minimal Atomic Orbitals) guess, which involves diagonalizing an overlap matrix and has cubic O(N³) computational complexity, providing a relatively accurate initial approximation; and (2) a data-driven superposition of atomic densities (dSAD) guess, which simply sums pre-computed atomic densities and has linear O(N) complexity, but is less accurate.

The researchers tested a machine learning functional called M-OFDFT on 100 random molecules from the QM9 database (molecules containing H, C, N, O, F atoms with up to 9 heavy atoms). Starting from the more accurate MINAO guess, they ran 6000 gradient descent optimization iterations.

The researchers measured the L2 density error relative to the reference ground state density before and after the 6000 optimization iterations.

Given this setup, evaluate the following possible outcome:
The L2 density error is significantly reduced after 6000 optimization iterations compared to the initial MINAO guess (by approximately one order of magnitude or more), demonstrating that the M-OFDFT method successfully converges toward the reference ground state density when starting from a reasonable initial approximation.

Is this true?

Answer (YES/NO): NO